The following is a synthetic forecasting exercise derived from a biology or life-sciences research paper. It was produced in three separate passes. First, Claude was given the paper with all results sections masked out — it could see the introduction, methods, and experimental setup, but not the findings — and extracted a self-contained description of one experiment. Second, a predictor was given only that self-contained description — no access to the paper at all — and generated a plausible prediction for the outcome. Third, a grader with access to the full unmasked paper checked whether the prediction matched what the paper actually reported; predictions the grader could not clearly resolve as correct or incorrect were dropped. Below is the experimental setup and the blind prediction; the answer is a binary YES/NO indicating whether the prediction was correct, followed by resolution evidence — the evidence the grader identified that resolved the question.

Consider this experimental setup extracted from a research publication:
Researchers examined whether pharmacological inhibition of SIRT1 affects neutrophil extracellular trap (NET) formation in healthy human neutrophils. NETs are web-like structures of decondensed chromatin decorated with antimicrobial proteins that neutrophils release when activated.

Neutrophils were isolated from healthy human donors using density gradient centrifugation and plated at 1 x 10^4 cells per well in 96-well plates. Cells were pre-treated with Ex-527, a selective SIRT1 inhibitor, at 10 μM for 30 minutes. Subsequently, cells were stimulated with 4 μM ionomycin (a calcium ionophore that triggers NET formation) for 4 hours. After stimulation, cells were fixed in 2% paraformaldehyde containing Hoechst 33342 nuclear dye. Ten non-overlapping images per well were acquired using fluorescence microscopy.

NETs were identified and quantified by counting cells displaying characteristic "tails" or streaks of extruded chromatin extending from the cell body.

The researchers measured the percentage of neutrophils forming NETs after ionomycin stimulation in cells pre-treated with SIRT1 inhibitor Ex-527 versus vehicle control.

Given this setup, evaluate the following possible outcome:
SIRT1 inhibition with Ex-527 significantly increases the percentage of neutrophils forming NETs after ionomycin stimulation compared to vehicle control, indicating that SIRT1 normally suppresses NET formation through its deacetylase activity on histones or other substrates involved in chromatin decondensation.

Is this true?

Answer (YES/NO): NO